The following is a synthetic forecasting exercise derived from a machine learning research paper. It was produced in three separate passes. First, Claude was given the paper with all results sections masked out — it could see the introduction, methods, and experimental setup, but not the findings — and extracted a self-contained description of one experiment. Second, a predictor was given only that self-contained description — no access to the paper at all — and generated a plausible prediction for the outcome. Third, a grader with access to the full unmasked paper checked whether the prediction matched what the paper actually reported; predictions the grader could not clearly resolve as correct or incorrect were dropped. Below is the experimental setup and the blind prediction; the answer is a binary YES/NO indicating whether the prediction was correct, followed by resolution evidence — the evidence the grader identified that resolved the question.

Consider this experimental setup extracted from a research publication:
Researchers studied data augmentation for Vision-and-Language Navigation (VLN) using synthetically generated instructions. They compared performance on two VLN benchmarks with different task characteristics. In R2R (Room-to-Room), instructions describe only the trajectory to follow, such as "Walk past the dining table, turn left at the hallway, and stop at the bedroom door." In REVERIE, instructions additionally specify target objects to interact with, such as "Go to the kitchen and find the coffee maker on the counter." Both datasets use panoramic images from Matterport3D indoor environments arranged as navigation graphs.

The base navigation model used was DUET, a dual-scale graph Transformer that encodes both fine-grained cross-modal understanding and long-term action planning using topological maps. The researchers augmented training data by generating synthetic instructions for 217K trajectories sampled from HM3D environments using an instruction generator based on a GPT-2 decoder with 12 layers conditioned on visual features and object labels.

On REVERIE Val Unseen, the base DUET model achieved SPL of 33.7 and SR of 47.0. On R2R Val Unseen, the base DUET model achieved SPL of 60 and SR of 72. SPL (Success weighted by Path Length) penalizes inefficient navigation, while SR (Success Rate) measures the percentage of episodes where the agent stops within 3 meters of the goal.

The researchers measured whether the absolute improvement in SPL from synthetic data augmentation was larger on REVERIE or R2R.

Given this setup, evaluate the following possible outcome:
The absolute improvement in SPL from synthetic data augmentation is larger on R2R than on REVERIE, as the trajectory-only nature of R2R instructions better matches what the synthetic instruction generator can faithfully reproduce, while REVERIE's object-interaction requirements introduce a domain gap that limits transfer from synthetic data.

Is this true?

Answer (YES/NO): NO